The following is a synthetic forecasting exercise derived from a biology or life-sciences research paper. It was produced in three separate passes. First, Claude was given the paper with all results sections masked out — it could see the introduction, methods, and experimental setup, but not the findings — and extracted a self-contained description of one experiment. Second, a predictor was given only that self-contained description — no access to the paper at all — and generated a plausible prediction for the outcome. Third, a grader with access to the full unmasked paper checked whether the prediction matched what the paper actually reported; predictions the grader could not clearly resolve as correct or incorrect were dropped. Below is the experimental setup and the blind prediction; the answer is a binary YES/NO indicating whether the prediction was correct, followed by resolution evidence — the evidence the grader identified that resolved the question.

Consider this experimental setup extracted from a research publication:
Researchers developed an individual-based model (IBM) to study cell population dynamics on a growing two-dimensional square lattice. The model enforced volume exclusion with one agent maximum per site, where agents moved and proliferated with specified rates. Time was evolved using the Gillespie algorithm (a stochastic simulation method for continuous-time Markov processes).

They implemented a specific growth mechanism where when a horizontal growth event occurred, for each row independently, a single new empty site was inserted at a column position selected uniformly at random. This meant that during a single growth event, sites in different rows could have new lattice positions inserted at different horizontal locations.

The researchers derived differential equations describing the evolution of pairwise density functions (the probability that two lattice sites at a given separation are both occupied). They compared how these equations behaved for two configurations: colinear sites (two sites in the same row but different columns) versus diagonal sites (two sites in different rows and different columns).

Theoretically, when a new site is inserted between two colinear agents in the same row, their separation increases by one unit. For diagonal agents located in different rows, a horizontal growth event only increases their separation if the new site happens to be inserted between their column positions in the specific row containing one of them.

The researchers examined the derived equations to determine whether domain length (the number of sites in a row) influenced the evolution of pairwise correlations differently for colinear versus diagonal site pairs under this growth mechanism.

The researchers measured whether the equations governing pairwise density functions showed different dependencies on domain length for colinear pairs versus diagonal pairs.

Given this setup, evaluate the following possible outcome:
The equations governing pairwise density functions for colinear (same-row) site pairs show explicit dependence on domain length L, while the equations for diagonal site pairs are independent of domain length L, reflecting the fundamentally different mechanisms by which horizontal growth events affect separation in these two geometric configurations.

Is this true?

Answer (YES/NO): NO